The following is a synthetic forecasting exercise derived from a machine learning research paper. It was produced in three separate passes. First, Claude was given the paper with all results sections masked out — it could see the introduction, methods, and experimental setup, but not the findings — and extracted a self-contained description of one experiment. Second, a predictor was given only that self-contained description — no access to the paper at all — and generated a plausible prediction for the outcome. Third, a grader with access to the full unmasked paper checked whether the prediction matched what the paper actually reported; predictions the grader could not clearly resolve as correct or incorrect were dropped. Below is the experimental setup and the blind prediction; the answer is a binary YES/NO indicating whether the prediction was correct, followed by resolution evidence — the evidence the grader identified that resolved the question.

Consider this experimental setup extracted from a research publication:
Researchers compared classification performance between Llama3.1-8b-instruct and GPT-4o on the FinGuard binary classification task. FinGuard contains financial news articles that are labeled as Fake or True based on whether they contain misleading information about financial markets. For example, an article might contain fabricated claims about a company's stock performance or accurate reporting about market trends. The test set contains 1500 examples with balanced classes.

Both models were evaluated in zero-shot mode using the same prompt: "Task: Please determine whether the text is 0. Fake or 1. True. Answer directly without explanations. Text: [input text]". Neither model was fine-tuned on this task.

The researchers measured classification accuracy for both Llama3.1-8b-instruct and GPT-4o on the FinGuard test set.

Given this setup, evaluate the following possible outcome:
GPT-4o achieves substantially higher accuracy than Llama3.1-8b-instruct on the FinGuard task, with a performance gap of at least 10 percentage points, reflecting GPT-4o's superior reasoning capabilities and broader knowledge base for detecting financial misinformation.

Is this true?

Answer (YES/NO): YES